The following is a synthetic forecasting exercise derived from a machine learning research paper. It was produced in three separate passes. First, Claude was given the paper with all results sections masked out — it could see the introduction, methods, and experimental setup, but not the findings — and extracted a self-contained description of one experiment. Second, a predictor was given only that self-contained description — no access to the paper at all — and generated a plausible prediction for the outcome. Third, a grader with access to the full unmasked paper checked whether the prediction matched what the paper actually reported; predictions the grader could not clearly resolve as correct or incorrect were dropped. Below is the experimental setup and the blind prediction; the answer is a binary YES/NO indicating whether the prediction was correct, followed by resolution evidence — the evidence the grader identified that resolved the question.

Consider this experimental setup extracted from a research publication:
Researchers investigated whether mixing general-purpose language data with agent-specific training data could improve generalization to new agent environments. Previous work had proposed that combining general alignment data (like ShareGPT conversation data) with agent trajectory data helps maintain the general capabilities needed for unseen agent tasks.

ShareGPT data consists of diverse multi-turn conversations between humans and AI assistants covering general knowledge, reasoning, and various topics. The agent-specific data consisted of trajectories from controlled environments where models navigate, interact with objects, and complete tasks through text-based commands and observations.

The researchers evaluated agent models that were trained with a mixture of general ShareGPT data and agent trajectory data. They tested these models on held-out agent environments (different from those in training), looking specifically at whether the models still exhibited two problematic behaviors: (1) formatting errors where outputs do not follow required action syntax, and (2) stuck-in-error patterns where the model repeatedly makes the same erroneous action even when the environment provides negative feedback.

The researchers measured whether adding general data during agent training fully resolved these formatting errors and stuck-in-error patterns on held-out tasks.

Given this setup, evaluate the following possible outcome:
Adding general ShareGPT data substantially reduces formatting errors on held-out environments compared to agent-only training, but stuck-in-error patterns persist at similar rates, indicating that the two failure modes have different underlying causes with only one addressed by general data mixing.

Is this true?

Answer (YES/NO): NO